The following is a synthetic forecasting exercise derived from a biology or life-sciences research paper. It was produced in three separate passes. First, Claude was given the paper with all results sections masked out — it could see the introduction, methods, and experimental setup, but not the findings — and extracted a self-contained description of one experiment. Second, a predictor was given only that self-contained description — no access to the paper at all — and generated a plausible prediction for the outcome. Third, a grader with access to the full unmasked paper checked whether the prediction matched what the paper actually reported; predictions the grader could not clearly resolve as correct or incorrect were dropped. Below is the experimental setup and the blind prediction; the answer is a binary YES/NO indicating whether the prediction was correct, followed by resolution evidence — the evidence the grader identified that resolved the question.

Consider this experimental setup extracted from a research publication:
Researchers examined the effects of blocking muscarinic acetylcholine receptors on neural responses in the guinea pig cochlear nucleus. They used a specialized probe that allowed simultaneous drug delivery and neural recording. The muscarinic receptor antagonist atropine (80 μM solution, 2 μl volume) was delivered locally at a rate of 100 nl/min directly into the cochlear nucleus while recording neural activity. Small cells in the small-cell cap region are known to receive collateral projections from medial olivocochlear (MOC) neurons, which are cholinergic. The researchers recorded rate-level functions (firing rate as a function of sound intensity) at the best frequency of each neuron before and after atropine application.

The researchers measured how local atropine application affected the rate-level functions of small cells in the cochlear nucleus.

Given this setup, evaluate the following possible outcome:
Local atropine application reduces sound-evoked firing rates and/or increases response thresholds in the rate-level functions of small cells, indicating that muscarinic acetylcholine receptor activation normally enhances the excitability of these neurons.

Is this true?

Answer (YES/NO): YES